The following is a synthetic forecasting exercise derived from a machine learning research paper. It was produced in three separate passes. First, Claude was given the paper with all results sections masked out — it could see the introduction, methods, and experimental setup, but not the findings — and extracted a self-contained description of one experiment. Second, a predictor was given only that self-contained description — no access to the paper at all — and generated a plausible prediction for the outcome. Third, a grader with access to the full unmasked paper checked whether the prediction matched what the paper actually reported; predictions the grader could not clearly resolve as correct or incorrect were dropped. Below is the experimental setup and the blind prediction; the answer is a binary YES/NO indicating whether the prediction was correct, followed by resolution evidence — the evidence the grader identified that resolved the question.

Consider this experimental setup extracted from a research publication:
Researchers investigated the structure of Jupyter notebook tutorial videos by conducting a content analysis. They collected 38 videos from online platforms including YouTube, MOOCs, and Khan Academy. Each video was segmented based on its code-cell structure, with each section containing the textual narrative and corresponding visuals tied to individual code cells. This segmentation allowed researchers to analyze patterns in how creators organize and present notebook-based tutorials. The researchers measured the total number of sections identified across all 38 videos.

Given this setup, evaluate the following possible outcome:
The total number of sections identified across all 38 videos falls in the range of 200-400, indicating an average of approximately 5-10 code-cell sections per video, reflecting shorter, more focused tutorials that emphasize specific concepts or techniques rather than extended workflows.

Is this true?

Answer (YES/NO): YES